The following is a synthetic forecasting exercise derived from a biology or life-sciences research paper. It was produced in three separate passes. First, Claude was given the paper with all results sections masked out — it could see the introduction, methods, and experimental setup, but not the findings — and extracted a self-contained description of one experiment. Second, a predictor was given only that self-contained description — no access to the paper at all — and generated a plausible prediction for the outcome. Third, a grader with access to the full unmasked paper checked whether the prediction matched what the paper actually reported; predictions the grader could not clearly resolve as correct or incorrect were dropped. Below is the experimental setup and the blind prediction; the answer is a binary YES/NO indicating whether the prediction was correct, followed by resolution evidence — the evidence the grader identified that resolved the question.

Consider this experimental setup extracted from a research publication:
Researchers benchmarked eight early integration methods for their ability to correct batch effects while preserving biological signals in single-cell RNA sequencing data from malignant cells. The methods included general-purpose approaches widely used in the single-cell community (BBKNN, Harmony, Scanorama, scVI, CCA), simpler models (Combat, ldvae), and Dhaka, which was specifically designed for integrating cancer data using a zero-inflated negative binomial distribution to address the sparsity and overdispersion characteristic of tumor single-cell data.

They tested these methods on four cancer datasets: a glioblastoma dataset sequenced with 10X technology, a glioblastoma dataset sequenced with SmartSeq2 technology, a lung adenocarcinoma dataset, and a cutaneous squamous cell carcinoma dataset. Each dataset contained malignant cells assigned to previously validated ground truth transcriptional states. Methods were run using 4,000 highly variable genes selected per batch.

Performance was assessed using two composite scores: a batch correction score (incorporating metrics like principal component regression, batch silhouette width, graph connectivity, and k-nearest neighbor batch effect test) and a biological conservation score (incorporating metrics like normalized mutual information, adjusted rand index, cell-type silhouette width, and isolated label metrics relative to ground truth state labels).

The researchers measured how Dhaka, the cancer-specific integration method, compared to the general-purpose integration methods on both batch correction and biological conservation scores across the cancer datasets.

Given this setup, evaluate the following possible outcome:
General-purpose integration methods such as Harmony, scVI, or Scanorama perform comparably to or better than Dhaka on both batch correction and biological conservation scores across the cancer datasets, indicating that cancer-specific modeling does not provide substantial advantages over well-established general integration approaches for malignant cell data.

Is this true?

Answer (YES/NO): YES